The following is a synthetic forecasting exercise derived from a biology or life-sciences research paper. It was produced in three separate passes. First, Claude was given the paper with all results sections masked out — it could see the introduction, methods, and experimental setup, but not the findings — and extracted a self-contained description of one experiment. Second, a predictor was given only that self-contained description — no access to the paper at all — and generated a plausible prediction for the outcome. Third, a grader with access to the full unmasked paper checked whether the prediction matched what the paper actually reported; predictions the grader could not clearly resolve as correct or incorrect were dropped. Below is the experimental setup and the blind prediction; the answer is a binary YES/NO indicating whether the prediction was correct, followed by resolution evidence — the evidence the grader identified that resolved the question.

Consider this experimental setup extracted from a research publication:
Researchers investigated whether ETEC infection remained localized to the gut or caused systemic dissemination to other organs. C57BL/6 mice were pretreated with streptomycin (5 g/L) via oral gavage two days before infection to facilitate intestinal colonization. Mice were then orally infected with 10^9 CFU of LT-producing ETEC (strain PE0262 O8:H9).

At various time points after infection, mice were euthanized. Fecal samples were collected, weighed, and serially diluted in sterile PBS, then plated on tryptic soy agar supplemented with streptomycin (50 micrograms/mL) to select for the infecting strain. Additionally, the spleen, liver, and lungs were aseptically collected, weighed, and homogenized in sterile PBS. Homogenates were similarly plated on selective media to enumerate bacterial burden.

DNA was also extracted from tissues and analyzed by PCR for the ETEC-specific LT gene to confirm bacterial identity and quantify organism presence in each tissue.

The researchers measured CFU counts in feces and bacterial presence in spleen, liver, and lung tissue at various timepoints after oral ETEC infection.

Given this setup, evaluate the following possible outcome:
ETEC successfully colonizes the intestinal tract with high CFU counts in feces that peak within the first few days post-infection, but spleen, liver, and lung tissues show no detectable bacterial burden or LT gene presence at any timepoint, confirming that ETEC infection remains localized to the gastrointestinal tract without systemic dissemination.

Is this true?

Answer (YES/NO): YES